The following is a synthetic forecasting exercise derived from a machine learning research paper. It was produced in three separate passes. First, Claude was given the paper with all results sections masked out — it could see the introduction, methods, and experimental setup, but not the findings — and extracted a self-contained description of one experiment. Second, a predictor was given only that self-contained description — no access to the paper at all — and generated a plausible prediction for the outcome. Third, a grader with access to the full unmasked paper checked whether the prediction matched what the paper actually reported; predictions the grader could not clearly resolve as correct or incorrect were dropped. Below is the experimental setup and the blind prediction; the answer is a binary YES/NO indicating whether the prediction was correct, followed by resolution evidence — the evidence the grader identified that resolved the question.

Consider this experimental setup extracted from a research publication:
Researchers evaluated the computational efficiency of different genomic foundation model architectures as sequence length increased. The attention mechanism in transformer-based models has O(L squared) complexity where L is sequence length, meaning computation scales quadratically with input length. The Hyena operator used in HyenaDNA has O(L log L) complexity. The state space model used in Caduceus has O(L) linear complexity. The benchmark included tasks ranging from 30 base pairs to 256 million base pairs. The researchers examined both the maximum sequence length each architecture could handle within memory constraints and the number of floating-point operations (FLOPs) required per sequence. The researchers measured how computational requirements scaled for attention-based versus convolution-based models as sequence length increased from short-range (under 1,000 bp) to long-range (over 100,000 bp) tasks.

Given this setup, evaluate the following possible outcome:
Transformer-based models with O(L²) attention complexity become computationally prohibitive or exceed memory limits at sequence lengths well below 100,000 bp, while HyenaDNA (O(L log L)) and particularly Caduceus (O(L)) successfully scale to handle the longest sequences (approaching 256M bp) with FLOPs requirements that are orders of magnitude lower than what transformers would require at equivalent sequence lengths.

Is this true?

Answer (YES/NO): NO